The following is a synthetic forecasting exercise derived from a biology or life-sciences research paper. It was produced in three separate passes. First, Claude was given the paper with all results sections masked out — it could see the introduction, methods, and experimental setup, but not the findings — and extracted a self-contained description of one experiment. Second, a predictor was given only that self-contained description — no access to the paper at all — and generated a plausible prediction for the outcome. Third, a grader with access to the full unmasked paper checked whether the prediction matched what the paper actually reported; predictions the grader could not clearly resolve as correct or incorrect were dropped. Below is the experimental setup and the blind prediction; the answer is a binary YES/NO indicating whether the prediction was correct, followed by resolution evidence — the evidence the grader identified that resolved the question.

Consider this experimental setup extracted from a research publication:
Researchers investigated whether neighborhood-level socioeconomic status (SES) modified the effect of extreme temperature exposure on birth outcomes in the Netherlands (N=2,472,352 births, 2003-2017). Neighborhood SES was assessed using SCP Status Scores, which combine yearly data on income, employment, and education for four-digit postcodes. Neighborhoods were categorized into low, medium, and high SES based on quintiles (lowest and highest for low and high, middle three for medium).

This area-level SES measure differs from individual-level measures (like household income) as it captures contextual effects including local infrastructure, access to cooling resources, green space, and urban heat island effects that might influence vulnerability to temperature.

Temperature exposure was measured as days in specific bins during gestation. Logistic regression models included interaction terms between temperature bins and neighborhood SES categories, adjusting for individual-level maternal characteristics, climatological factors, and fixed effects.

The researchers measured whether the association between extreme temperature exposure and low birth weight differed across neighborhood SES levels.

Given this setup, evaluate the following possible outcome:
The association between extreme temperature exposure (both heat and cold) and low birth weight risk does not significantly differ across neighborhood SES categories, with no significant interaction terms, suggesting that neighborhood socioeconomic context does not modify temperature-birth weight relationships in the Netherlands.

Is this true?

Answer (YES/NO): NO